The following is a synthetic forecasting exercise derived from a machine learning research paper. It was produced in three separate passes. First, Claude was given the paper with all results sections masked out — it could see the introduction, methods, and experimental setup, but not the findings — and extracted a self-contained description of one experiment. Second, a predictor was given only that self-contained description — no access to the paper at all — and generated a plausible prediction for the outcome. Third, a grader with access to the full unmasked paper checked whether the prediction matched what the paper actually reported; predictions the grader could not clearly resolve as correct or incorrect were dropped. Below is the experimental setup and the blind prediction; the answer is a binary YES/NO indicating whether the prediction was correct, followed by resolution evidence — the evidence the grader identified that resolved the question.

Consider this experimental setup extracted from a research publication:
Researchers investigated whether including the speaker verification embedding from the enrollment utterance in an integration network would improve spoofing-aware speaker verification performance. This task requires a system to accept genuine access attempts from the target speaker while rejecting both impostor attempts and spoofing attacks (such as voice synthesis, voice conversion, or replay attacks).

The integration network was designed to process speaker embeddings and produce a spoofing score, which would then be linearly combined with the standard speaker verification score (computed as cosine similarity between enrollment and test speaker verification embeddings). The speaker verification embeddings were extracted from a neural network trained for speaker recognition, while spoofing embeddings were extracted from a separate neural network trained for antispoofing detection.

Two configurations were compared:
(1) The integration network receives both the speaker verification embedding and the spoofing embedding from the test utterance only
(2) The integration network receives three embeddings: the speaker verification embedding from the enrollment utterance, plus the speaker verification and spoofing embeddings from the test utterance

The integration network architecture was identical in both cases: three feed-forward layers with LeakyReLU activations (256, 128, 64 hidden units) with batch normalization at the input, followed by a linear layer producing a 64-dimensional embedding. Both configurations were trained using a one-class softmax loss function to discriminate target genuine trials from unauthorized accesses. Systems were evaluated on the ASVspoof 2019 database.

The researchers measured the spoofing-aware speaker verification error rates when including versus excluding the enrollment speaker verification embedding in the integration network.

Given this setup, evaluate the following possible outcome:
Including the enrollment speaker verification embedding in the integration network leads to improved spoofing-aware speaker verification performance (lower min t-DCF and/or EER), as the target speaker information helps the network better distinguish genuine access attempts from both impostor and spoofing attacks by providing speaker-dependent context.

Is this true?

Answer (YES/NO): NO